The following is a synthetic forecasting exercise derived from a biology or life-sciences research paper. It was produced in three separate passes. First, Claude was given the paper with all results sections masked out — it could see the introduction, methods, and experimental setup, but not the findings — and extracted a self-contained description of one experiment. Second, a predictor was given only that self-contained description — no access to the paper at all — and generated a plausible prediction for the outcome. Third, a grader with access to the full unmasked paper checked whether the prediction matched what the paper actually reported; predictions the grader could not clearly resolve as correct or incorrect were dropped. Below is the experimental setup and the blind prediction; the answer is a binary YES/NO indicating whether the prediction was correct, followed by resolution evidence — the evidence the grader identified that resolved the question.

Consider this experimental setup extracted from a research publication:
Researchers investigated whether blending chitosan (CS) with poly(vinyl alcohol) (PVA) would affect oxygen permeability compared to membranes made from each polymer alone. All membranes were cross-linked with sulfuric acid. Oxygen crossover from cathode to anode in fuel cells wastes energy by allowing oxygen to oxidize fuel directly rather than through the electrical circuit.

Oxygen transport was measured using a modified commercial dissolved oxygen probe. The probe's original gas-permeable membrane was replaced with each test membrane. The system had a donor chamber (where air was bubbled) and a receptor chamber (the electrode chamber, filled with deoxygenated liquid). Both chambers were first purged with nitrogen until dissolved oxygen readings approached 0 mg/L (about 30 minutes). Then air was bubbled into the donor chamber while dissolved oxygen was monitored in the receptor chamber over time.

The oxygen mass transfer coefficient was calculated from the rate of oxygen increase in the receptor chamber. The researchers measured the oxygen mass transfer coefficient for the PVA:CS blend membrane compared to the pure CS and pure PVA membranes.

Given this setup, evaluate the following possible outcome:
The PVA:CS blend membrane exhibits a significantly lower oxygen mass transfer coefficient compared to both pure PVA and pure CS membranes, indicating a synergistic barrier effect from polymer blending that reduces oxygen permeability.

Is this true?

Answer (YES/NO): NO